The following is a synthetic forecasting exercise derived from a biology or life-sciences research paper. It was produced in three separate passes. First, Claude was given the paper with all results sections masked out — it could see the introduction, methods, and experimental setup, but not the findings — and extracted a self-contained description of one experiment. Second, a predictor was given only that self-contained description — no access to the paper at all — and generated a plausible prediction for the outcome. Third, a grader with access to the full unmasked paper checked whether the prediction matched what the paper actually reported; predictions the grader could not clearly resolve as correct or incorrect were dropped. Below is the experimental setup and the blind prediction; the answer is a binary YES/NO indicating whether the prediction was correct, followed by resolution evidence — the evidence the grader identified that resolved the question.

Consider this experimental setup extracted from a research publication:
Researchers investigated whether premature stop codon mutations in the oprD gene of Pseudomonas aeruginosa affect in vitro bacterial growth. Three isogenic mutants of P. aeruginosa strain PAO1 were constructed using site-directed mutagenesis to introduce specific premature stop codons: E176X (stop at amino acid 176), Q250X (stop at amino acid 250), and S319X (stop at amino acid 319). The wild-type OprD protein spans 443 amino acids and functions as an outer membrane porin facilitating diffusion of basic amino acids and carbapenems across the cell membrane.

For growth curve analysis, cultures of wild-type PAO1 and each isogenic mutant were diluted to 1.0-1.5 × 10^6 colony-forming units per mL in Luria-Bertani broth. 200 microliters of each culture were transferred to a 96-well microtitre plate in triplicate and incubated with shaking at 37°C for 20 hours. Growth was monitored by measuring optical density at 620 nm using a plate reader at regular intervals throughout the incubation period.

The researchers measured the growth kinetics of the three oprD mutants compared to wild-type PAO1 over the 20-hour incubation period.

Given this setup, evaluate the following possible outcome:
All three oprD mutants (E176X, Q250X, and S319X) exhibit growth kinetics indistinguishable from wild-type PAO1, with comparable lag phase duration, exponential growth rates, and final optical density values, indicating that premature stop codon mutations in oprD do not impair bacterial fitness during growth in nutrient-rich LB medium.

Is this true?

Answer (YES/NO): YES